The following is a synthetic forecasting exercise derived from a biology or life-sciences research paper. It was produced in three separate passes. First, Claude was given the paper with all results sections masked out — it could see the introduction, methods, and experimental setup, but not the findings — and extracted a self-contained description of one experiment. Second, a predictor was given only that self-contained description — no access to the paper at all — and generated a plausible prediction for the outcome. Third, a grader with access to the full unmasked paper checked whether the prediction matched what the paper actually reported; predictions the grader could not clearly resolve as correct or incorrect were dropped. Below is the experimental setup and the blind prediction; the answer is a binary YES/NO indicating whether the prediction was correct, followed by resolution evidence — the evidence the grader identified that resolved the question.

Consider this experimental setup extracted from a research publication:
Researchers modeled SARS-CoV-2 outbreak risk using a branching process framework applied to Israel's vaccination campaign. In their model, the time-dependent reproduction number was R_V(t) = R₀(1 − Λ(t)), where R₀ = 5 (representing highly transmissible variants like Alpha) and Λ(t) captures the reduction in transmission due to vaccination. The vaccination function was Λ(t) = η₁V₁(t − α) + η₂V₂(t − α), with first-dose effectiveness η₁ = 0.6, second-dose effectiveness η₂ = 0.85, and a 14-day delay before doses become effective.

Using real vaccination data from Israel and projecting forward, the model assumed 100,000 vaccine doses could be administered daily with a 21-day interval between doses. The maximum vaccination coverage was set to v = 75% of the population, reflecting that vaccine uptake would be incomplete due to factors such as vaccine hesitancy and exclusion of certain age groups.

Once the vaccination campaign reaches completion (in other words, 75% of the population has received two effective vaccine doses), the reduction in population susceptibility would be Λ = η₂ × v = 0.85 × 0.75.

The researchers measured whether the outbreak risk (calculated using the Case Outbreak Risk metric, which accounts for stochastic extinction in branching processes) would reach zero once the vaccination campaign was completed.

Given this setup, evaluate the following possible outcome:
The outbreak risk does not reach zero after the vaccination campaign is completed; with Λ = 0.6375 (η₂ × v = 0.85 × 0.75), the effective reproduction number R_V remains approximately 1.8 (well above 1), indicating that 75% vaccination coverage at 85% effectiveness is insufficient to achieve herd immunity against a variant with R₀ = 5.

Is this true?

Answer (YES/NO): YES